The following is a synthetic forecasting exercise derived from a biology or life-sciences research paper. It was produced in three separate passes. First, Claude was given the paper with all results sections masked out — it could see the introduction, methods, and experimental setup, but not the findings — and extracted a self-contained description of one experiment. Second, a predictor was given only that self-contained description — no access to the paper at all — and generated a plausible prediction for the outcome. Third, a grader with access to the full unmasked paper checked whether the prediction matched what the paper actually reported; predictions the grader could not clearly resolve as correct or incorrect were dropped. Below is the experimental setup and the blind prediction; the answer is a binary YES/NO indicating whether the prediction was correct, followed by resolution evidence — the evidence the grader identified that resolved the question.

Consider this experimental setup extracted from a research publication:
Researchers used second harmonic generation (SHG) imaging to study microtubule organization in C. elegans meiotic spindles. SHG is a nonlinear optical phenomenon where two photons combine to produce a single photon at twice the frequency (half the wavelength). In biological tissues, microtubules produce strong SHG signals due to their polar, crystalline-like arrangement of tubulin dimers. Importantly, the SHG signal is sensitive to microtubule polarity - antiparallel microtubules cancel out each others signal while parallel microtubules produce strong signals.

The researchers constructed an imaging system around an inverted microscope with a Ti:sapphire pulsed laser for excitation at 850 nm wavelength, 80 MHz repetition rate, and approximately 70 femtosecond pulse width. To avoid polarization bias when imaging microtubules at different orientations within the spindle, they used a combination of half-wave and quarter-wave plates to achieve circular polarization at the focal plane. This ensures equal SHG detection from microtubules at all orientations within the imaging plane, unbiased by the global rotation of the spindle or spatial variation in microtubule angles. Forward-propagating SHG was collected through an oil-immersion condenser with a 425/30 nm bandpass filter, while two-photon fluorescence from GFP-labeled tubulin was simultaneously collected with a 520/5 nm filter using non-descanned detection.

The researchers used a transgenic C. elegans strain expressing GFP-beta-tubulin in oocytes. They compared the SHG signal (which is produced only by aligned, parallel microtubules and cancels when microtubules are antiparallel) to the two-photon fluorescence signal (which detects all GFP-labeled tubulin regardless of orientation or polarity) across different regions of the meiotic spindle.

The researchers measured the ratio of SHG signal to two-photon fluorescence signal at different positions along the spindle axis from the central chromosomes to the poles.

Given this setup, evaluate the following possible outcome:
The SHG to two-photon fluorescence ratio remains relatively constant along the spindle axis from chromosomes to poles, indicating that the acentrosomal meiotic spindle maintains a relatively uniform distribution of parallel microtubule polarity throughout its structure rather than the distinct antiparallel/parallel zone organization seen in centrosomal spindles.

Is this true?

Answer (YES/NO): NO